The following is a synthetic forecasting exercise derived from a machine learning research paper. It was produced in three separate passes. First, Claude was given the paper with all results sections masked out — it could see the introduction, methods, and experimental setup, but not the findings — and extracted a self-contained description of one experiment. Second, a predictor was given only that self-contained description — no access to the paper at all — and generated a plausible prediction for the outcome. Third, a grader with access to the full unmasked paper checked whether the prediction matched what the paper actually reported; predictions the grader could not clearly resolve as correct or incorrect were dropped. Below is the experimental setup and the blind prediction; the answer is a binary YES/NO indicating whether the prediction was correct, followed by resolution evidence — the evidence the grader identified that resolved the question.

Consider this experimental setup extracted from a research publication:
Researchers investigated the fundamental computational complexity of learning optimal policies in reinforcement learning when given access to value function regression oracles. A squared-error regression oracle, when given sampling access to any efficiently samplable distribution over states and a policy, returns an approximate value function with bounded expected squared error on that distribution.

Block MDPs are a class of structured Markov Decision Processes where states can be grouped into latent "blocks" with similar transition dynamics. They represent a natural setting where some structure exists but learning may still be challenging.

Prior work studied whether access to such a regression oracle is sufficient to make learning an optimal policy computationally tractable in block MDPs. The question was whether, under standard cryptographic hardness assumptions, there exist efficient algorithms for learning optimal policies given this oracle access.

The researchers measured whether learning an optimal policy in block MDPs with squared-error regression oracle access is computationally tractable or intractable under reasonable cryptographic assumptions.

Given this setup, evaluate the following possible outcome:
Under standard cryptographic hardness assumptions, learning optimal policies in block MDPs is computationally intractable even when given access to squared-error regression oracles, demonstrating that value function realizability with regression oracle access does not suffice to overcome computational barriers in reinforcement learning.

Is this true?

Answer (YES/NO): YES